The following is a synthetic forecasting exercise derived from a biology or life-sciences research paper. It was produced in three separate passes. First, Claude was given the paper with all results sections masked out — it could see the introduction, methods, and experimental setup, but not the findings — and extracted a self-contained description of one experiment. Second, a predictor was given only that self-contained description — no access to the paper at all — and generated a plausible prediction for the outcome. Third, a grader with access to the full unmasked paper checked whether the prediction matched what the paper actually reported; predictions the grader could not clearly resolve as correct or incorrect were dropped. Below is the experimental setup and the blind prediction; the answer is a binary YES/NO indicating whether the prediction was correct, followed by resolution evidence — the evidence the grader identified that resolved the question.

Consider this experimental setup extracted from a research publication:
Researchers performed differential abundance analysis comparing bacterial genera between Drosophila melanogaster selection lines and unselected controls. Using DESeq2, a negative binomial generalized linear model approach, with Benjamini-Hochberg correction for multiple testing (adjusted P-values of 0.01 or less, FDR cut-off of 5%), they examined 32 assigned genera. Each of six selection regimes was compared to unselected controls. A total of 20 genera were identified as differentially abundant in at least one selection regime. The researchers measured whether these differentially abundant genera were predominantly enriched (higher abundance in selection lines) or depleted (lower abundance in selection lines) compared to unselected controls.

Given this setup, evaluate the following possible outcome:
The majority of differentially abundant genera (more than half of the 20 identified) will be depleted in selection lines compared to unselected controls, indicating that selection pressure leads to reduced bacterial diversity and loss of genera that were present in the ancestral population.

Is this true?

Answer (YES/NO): NO